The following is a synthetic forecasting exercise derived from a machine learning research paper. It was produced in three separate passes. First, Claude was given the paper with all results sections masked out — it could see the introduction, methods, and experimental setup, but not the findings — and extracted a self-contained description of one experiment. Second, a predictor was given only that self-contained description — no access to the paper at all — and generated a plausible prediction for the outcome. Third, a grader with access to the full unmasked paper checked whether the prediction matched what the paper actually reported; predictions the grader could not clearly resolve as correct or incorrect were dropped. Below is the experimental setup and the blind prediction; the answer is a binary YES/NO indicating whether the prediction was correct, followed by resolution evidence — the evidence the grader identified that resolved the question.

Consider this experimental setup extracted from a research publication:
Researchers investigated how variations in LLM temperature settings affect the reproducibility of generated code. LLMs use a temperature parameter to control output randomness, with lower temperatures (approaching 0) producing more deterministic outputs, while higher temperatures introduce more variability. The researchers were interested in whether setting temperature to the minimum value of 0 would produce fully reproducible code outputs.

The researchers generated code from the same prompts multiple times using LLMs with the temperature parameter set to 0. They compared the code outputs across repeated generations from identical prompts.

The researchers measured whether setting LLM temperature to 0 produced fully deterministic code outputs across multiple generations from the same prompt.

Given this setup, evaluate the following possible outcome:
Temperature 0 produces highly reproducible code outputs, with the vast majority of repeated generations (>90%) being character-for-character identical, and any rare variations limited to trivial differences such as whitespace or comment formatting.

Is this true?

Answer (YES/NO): NO